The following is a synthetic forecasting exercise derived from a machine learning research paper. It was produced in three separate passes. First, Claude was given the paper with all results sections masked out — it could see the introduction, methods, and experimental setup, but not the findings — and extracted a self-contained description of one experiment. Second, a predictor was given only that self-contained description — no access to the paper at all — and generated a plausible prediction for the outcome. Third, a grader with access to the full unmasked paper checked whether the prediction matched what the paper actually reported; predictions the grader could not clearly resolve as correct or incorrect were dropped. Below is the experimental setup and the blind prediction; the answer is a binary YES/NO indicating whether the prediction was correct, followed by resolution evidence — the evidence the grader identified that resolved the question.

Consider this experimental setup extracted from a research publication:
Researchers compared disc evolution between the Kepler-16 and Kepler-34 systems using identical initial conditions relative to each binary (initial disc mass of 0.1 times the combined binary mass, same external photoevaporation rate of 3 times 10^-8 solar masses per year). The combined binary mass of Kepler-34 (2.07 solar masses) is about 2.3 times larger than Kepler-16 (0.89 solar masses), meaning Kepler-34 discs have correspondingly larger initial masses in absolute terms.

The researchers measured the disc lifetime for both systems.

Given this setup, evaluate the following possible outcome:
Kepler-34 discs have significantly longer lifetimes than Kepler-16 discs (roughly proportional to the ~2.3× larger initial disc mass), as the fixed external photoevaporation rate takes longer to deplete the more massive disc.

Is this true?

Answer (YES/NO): NO